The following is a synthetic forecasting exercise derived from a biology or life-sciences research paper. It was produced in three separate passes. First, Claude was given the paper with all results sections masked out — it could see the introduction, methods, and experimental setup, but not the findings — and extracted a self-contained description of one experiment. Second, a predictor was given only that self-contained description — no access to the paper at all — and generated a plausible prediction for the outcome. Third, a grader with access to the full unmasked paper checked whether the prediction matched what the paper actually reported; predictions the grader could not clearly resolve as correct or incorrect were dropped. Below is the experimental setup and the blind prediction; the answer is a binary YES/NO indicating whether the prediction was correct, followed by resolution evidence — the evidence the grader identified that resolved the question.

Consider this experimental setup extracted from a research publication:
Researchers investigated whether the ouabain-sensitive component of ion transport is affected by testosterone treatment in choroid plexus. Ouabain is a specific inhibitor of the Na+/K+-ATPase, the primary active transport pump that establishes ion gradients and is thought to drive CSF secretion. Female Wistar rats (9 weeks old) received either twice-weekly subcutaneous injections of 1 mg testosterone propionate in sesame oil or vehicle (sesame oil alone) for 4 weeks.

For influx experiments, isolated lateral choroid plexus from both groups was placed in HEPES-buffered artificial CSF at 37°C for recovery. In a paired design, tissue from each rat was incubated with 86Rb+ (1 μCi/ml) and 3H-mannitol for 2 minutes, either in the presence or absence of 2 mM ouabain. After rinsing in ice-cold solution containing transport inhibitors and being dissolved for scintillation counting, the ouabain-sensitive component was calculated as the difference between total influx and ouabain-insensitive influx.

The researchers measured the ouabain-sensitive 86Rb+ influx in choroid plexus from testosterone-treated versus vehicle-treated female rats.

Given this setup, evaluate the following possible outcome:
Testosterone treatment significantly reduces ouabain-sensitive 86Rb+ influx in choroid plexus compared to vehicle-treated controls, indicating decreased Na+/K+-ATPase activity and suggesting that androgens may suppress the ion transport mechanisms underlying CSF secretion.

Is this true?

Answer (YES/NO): NO